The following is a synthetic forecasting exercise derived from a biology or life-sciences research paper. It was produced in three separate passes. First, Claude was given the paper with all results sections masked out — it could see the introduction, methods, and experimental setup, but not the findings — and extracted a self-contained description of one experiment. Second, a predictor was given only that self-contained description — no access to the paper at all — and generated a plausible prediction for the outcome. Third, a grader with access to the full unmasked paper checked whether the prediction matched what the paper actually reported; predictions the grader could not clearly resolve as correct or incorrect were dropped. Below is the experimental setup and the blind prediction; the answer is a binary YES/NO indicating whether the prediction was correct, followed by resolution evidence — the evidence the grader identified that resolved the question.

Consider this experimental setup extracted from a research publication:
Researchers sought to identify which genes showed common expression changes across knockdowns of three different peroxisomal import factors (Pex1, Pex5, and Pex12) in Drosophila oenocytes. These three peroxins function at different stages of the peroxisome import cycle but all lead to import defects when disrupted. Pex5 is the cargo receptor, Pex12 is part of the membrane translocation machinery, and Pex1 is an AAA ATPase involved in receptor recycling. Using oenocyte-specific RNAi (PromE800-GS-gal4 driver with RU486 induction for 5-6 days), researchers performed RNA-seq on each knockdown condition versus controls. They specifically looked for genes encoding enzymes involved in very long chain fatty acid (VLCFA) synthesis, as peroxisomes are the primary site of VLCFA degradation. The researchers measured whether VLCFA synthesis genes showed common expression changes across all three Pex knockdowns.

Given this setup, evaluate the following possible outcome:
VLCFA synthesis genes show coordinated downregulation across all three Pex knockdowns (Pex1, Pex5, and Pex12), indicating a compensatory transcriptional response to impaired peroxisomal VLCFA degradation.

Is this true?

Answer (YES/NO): NO